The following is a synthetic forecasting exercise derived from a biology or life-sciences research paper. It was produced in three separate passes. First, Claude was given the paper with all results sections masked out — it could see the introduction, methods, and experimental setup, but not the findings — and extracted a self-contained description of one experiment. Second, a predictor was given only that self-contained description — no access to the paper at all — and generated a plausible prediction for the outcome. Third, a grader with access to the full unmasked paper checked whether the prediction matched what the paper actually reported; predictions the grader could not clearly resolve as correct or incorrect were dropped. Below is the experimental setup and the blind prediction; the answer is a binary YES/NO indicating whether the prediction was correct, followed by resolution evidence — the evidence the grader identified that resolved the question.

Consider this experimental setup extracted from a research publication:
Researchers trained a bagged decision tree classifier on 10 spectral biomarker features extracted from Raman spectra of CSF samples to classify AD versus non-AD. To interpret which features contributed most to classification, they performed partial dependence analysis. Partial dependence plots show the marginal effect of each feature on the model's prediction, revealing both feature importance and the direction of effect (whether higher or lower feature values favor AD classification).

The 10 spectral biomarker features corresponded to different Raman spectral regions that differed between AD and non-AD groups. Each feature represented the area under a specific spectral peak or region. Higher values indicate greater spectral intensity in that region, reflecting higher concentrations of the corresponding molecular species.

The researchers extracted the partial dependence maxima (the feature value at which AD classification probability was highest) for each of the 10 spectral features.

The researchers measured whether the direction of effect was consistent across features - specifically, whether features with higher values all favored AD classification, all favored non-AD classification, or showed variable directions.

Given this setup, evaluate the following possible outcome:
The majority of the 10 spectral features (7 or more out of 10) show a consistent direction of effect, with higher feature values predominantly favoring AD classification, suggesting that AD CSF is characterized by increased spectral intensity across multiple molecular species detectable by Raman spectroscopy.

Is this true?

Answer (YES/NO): NO